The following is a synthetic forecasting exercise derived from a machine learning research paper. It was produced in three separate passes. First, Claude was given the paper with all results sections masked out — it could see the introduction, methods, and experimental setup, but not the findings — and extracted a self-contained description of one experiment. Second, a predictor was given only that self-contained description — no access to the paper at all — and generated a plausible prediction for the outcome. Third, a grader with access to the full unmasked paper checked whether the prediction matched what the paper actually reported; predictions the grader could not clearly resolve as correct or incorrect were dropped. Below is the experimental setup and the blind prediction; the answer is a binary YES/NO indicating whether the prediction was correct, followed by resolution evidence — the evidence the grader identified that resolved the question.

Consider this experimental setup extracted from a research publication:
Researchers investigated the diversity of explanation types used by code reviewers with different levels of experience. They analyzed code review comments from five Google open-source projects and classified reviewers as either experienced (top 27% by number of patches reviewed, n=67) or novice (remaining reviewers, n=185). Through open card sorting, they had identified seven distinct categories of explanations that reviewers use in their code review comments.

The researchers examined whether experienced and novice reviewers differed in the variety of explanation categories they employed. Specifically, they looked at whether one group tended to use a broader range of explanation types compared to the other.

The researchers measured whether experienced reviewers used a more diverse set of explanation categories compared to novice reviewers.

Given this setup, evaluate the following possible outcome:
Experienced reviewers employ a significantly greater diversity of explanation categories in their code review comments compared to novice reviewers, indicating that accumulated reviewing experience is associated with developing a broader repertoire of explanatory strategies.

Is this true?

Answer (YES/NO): YES